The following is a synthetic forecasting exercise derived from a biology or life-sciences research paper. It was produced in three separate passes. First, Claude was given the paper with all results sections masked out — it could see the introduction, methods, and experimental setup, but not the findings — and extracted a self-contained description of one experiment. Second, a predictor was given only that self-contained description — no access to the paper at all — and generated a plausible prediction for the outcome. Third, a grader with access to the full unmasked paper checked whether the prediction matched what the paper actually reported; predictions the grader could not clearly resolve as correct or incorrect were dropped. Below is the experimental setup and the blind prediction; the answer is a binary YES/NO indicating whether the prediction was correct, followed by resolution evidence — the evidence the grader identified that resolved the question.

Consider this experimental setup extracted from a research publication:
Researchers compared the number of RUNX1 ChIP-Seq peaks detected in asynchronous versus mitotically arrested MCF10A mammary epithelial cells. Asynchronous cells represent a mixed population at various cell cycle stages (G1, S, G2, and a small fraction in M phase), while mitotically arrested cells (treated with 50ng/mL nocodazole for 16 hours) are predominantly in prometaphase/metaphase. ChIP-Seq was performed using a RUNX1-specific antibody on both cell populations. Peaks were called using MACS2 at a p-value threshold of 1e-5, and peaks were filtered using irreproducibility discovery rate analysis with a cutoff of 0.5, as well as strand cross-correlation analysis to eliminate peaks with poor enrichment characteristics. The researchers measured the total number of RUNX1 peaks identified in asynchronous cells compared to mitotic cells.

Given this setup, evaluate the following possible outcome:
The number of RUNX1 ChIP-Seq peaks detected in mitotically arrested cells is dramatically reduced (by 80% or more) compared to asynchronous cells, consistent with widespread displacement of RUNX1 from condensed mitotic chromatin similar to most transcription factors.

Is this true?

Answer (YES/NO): NO